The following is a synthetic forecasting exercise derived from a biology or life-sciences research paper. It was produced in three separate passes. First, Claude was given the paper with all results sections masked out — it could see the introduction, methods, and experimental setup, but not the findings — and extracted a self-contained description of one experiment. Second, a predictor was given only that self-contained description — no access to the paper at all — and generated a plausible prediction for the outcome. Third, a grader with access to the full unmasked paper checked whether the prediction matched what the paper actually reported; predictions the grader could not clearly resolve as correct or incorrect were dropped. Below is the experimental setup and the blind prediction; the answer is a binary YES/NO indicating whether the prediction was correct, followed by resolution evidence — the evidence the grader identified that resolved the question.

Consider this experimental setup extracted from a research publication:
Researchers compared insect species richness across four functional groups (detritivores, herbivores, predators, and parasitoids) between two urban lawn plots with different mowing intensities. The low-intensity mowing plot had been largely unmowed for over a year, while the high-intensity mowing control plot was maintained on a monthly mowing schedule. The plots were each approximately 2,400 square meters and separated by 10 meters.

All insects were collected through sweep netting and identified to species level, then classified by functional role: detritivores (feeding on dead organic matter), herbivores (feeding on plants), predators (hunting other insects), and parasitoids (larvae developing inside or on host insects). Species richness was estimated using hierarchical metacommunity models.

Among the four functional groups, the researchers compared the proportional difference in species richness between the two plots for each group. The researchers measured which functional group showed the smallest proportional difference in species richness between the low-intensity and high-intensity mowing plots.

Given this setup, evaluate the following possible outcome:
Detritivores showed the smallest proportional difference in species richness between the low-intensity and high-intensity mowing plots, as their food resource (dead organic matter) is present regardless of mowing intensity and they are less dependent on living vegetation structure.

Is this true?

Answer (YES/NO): NO